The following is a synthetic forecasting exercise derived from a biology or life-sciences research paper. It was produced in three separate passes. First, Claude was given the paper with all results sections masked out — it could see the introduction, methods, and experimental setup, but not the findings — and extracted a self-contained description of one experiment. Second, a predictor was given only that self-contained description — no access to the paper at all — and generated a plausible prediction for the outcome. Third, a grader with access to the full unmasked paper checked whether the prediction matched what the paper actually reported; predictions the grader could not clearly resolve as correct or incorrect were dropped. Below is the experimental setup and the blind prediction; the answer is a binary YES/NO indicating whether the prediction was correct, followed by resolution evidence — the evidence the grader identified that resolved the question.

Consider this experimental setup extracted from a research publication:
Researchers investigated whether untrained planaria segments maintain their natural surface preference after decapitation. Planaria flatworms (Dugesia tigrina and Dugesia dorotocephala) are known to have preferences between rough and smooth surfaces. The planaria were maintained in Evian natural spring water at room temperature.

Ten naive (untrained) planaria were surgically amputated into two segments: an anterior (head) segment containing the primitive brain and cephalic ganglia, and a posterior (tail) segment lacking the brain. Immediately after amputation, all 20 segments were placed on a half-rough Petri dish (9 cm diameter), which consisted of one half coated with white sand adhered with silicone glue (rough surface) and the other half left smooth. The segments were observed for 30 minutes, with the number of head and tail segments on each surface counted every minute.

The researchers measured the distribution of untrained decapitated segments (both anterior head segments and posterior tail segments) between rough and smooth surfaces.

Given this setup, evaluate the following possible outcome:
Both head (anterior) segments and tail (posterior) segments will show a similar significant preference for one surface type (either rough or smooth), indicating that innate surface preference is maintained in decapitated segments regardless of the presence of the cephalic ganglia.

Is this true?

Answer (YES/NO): YES